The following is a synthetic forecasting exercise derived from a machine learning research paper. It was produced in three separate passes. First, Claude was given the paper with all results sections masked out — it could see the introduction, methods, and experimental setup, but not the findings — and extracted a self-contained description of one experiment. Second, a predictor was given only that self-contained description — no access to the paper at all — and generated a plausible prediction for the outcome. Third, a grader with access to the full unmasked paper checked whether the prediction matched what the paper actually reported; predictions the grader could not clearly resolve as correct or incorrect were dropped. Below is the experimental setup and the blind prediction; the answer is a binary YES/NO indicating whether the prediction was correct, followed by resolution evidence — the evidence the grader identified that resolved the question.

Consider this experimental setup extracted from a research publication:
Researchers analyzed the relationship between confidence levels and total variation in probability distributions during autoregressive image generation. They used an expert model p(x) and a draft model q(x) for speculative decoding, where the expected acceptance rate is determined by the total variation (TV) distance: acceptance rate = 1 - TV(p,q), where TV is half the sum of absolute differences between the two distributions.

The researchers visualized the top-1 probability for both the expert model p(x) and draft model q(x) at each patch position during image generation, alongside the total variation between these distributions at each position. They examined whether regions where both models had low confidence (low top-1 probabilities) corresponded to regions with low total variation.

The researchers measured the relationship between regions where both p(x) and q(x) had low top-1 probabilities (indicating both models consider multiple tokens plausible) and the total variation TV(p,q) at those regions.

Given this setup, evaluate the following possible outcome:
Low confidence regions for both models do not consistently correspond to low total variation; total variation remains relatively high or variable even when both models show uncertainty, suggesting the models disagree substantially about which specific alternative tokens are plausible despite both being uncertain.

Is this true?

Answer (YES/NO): YES